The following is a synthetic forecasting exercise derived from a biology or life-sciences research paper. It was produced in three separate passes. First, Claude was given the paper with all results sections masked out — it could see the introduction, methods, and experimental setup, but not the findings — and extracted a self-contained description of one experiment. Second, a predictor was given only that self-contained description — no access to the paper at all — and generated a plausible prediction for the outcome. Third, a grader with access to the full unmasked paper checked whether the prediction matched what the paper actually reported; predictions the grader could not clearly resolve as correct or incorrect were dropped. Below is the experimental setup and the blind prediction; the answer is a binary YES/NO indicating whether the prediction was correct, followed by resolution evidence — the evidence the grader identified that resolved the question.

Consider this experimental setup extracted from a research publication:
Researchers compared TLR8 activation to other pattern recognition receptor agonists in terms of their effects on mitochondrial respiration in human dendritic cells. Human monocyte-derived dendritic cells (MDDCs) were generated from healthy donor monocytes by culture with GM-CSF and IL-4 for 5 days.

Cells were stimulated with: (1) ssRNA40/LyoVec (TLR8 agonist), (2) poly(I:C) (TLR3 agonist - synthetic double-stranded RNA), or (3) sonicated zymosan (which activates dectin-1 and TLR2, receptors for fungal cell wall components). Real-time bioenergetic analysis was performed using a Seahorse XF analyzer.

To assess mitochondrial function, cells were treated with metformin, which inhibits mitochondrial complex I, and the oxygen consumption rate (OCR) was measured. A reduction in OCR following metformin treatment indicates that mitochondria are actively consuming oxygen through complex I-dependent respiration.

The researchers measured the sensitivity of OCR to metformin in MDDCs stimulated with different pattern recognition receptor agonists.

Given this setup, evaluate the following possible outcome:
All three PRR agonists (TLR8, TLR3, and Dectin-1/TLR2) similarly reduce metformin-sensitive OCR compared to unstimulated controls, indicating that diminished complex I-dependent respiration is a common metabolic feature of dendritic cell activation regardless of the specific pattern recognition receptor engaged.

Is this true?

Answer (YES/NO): NO